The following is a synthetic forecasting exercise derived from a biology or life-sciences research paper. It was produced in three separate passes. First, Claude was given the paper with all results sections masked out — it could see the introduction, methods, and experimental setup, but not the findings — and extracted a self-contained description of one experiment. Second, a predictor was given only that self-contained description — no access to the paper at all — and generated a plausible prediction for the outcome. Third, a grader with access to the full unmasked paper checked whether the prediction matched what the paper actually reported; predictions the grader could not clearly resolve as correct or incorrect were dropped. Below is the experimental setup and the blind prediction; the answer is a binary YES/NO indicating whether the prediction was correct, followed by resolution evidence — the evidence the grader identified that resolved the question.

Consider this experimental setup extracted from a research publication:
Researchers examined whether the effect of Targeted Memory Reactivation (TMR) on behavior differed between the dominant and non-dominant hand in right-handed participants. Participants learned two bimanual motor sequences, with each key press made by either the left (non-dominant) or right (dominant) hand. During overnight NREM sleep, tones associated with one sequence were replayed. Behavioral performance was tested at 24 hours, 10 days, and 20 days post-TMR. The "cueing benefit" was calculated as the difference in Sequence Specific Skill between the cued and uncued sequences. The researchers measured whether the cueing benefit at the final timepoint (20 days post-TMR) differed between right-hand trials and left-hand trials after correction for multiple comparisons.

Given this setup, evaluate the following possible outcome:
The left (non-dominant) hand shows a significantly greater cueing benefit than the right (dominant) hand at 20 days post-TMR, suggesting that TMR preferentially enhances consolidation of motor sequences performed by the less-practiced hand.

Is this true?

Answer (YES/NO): NO